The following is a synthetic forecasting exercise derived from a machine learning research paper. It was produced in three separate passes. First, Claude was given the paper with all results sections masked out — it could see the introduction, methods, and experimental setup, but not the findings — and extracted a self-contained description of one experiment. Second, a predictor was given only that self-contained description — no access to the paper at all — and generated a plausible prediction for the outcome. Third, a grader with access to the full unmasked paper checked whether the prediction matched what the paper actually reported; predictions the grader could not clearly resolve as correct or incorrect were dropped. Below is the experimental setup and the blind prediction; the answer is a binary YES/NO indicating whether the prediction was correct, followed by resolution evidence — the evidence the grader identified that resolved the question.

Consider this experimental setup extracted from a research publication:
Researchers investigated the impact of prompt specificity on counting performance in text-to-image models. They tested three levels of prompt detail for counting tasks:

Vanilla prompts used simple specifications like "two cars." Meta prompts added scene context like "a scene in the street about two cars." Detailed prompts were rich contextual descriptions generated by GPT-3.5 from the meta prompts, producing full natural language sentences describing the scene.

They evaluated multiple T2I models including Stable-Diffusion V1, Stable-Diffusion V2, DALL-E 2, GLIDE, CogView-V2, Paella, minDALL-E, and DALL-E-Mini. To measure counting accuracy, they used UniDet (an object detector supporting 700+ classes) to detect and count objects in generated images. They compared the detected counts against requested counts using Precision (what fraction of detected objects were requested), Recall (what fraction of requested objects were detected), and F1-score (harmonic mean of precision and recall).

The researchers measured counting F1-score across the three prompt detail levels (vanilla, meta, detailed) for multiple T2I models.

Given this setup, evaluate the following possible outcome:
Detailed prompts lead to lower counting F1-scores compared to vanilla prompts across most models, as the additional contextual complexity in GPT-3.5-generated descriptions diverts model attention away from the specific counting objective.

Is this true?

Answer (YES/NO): NO